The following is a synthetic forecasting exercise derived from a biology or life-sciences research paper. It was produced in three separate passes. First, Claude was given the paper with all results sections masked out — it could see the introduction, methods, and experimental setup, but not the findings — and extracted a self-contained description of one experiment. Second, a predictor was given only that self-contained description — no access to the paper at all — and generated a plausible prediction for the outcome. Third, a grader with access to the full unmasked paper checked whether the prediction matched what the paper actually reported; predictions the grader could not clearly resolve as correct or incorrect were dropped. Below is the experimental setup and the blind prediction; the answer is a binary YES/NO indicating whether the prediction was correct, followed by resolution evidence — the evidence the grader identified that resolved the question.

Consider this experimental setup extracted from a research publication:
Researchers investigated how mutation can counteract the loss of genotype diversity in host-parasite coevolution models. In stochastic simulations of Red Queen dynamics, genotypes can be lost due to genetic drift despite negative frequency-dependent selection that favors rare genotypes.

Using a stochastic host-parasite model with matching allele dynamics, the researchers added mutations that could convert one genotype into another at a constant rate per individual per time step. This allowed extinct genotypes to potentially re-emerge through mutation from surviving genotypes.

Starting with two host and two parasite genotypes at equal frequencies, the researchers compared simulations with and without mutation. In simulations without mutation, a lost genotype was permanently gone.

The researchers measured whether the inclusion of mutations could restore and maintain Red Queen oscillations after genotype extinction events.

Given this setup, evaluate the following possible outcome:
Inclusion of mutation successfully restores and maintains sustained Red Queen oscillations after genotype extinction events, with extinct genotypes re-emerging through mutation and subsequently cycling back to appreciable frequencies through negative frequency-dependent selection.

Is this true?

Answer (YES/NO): YES